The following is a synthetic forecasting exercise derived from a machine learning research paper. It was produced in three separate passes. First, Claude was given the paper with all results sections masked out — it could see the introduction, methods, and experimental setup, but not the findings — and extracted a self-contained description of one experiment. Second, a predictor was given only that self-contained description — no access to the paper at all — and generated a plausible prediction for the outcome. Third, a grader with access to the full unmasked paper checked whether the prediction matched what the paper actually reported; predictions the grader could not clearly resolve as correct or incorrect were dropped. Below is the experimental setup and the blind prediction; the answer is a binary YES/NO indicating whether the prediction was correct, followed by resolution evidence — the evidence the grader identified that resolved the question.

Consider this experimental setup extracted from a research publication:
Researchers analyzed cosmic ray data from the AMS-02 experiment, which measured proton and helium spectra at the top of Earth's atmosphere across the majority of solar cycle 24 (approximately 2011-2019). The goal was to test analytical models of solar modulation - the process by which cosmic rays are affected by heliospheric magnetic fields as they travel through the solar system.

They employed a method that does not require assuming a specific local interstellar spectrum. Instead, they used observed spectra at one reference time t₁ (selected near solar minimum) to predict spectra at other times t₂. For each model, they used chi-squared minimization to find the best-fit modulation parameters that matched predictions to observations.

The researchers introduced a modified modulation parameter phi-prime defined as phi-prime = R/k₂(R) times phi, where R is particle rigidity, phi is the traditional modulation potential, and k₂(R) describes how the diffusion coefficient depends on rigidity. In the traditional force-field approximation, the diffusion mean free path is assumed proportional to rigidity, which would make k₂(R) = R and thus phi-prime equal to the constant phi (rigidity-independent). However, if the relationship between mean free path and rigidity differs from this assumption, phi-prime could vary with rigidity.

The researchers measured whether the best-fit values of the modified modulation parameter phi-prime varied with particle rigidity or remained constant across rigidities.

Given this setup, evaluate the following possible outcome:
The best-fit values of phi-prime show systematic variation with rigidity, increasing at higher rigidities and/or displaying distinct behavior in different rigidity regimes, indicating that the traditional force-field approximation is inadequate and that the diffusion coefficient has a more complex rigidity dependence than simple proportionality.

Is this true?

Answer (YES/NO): YES